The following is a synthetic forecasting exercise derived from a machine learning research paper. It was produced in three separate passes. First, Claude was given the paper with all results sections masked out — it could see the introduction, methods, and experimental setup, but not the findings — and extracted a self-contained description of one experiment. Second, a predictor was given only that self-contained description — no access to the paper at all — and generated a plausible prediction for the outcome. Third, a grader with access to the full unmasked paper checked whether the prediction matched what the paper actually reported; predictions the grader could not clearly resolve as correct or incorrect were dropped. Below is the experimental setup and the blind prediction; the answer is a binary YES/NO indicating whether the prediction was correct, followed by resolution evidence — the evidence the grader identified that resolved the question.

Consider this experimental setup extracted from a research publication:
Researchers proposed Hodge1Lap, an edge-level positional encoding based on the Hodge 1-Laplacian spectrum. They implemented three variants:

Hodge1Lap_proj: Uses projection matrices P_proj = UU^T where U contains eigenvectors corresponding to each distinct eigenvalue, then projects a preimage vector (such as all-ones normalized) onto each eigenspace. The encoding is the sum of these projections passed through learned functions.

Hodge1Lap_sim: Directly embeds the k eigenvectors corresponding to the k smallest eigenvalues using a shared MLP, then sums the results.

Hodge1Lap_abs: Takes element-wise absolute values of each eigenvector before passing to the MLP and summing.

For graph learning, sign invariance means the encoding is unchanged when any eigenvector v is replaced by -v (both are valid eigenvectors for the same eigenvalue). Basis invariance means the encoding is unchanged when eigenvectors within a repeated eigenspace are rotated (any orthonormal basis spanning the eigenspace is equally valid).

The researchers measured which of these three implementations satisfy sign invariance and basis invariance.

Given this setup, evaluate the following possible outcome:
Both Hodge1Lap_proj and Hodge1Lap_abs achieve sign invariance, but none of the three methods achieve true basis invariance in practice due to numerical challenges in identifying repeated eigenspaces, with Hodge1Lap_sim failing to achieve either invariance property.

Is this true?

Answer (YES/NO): NO